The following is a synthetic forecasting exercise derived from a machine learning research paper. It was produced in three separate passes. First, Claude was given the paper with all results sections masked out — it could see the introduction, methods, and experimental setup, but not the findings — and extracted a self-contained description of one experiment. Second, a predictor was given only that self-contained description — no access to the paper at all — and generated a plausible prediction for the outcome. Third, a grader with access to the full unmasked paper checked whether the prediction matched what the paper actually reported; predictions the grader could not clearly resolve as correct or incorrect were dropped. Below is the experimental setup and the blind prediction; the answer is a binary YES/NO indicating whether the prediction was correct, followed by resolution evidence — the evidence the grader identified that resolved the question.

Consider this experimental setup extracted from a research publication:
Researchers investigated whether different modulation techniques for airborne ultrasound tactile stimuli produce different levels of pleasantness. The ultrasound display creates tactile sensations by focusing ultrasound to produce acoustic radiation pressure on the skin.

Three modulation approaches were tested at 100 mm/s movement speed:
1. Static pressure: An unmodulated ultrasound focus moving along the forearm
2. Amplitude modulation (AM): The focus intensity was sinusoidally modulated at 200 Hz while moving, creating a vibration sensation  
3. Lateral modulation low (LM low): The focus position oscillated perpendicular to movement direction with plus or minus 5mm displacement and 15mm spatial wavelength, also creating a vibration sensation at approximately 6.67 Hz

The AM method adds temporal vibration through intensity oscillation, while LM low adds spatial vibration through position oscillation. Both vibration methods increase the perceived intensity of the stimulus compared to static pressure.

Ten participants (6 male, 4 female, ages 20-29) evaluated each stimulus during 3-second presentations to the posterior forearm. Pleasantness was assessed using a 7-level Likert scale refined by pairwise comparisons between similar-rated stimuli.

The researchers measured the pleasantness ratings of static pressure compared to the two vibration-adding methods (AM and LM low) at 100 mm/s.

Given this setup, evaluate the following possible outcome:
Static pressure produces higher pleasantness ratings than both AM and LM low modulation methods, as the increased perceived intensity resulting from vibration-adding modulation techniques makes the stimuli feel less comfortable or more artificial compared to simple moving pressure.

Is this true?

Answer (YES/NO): NO